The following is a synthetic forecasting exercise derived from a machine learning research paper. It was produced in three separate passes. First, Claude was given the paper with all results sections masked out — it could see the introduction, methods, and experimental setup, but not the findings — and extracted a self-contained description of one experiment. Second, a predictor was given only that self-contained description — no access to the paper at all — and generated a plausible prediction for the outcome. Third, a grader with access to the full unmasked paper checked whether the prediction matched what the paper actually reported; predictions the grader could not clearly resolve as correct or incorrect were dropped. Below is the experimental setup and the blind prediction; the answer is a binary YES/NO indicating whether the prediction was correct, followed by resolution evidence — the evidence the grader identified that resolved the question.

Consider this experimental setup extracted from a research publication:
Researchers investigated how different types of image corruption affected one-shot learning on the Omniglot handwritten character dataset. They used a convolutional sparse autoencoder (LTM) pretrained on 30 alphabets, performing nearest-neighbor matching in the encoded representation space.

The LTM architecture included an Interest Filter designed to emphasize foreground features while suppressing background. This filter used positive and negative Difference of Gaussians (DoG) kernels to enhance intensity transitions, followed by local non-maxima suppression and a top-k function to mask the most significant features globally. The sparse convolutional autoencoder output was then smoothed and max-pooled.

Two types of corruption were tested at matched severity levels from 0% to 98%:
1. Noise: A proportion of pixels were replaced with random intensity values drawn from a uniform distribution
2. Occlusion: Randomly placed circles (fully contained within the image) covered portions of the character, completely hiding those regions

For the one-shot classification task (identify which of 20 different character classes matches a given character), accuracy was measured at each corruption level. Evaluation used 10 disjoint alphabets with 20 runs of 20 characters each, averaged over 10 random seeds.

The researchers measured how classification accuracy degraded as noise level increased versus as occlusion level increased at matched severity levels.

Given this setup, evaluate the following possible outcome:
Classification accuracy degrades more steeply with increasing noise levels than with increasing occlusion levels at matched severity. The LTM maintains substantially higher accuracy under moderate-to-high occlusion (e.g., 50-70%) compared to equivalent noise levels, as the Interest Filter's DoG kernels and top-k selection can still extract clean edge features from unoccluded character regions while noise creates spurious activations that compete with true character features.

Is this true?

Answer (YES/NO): NO